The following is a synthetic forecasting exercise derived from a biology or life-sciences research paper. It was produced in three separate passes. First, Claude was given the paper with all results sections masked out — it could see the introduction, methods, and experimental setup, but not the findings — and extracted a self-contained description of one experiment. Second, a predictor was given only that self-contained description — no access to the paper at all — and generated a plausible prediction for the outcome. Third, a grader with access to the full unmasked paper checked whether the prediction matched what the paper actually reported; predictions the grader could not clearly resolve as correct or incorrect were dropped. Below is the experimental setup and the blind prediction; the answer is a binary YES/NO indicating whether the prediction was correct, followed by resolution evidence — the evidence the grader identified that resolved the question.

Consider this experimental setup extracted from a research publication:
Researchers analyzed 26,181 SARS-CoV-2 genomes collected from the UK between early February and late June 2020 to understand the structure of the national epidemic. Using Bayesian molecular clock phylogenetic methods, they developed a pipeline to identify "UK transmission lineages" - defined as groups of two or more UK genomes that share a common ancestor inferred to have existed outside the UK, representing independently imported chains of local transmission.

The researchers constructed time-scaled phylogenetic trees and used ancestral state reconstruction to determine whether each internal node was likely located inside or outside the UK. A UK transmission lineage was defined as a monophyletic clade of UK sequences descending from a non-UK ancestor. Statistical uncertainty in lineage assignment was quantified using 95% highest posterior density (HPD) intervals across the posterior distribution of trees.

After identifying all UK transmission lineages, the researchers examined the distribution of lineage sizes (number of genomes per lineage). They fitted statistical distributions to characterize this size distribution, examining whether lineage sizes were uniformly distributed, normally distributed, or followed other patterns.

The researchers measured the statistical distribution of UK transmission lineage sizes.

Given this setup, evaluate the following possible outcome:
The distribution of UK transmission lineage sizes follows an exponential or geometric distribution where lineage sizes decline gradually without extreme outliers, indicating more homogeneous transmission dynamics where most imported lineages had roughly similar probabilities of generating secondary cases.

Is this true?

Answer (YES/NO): NO